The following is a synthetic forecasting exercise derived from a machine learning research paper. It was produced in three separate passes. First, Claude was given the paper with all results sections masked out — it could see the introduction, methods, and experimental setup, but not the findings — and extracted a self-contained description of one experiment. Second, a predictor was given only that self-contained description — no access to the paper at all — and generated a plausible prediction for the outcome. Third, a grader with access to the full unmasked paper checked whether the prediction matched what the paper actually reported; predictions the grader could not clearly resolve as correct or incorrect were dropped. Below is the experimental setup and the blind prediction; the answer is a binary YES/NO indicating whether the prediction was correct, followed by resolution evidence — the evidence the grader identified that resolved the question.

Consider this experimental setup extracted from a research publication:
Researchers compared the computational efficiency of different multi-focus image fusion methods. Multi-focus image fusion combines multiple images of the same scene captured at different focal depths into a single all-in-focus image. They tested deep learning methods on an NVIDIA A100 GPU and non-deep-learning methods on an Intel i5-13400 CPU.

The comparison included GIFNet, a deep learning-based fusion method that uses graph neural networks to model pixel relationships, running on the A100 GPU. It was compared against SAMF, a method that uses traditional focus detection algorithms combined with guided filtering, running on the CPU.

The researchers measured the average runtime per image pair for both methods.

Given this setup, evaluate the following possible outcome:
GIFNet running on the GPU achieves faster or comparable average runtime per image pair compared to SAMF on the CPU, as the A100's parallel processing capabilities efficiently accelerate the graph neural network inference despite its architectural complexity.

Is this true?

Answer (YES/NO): NO